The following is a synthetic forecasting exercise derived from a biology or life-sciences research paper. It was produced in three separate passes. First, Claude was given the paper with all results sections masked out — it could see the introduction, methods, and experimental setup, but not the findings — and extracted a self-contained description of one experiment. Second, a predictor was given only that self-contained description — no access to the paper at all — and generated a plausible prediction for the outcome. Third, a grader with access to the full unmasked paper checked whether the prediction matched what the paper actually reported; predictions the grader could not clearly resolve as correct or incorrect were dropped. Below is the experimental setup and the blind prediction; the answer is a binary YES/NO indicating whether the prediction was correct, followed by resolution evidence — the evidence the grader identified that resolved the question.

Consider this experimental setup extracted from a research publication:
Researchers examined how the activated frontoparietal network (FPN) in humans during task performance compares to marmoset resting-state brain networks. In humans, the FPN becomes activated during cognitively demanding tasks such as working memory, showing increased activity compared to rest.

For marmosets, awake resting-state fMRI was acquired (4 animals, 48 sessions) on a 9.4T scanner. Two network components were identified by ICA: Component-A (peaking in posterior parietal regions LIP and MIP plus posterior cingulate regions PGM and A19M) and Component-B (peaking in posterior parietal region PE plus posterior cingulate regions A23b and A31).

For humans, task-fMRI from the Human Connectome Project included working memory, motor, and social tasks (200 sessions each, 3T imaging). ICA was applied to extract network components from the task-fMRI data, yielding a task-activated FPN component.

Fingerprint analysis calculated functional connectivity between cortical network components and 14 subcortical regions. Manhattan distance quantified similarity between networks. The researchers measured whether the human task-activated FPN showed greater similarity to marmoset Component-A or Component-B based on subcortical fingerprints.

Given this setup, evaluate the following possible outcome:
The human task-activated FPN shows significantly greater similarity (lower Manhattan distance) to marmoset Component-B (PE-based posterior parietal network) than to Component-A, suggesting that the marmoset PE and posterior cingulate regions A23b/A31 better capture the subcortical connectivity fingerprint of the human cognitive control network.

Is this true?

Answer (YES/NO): NO